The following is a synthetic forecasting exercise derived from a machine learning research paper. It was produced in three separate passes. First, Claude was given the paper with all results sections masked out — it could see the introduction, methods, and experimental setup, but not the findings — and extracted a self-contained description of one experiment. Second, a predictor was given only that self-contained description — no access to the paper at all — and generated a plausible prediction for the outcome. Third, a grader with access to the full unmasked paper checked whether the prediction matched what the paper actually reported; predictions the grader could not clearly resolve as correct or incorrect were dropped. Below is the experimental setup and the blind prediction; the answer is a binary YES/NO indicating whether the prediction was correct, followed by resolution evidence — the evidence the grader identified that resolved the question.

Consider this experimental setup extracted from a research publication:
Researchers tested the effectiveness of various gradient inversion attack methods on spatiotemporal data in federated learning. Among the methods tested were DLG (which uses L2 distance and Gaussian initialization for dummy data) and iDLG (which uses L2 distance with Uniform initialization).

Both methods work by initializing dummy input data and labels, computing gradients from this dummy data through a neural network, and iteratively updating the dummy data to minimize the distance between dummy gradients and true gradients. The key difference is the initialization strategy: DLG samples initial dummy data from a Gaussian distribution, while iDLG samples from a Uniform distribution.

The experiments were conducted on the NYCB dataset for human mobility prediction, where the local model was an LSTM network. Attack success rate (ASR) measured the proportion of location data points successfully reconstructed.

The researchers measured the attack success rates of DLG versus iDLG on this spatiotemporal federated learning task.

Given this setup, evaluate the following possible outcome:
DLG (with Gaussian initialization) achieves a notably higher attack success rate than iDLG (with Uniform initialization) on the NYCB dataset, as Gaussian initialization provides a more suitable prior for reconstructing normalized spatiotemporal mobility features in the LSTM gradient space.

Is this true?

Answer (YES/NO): YES